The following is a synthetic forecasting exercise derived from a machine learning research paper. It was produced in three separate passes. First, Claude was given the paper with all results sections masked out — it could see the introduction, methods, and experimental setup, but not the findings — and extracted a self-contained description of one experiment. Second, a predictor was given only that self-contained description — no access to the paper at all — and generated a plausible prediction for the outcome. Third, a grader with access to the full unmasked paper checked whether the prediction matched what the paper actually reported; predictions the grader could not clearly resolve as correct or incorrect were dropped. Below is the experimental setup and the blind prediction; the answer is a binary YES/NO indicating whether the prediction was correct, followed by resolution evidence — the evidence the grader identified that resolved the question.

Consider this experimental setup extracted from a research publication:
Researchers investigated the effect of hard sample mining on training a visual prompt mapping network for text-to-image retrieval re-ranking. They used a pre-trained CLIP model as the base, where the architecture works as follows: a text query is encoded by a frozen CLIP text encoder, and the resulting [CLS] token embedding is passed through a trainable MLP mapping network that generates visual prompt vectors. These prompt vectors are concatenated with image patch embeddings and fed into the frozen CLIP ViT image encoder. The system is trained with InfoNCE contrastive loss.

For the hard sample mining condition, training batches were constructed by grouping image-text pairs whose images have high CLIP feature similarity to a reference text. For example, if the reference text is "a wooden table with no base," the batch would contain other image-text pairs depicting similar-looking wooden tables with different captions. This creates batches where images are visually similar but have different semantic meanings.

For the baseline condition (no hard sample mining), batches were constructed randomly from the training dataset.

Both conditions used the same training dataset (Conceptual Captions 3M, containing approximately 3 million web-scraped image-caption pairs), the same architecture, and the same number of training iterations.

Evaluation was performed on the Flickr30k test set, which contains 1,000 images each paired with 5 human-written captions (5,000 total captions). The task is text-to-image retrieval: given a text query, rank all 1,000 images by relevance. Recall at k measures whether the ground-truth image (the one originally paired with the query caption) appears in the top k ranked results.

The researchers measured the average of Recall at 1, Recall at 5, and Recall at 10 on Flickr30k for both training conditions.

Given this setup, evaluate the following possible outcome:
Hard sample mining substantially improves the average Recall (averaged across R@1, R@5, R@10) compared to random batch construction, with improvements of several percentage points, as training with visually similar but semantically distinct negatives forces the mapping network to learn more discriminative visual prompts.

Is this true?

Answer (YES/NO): NO